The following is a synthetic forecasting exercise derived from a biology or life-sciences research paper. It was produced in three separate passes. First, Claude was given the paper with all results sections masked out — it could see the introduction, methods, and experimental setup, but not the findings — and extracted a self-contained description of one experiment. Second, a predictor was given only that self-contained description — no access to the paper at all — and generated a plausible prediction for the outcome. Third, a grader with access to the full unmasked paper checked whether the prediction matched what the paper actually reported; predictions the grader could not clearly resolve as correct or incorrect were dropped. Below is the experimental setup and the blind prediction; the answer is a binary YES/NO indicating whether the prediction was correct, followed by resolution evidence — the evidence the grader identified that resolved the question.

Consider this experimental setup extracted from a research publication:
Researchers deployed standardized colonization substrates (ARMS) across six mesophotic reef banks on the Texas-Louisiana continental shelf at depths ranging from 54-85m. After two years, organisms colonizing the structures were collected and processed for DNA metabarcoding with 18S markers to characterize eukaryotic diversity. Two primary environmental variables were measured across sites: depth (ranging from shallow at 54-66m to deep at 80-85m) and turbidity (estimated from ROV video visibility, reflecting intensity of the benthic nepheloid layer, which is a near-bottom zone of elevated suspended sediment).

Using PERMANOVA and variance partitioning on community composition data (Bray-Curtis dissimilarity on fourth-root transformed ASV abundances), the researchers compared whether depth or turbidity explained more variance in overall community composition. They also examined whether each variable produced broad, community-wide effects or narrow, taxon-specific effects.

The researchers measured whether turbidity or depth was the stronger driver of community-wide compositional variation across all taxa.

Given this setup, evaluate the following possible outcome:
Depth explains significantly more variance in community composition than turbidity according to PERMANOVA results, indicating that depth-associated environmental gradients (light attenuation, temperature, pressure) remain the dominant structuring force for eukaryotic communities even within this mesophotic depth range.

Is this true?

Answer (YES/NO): NO